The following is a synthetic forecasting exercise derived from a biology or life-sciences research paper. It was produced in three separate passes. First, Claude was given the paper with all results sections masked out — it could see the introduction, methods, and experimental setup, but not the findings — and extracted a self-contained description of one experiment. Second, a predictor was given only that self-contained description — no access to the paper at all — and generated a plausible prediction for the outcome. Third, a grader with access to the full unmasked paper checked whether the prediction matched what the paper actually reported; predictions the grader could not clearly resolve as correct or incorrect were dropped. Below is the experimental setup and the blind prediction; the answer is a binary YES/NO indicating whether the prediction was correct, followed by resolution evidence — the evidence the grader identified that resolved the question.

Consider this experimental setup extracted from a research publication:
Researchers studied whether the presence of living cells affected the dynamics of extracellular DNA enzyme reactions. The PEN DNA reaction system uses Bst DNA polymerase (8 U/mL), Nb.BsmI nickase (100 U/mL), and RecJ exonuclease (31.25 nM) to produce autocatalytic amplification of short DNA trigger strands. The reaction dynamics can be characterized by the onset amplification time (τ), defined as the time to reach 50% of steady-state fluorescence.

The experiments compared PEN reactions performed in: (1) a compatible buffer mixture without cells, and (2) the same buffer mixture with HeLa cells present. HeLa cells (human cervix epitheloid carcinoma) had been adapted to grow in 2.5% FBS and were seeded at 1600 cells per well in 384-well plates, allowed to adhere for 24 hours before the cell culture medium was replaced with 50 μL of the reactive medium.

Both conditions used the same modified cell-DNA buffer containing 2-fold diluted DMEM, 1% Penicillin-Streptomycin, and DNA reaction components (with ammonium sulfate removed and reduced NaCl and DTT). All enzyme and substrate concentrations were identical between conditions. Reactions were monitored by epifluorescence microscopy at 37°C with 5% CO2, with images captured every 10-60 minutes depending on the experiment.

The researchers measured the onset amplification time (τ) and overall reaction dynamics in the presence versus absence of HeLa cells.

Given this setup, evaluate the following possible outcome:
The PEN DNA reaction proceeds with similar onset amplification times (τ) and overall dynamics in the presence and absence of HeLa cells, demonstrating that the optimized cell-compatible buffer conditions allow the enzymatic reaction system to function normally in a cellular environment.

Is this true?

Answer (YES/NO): YES